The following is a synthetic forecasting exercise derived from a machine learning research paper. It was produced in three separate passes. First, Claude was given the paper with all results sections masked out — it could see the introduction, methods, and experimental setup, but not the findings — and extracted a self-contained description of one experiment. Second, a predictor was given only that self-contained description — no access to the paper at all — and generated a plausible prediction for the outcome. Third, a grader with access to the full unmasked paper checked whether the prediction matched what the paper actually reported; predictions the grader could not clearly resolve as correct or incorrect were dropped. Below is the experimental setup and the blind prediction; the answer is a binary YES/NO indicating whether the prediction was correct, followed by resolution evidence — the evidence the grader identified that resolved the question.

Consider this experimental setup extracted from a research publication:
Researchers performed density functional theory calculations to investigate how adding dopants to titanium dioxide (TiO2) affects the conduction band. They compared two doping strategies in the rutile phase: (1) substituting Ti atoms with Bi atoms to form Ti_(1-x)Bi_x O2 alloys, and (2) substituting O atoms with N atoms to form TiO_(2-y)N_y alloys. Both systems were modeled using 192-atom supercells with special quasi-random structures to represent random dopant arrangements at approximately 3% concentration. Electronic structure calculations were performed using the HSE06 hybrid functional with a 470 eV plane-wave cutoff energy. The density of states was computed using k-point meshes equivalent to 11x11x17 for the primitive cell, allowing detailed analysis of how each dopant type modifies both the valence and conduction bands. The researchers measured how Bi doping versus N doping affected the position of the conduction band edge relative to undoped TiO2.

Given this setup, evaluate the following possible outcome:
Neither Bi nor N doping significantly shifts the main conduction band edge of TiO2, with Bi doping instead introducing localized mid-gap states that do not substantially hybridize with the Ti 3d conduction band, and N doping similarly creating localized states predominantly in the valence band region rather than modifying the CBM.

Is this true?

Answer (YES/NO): NO